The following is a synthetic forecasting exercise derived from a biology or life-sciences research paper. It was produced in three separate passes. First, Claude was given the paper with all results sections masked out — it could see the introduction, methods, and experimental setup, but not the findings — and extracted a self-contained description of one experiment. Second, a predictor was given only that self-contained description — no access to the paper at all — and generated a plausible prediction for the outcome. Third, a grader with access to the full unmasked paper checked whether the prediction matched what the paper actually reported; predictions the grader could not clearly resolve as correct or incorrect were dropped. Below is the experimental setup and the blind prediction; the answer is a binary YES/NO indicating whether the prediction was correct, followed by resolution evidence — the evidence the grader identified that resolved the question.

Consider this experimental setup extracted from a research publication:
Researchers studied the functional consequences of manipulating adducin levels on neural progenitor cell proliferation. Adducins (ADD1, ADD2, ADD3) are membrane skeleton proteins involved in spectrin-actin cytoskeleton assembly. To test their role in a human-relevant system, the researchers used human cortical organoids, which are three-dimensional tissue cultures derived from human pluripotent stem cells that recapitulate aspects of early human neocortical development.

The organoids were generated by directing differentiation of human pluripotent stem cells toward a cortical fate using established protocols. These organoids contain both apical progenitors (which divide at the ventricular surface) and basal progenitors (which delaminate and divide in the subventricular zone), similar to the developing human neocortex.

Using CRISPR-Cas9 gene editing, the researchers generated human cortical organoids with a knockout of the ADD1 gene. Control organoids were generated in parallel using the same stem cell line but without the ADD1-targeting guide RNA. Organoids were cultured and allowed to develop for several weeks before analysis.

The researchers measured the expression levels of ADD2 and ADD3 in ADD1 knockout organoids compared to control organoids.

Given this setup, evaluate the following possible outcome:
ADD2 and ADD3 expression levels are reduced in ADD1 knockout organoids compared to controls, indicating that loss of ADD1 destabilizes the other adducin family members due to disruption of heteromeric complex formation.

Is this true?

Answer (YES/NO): YES